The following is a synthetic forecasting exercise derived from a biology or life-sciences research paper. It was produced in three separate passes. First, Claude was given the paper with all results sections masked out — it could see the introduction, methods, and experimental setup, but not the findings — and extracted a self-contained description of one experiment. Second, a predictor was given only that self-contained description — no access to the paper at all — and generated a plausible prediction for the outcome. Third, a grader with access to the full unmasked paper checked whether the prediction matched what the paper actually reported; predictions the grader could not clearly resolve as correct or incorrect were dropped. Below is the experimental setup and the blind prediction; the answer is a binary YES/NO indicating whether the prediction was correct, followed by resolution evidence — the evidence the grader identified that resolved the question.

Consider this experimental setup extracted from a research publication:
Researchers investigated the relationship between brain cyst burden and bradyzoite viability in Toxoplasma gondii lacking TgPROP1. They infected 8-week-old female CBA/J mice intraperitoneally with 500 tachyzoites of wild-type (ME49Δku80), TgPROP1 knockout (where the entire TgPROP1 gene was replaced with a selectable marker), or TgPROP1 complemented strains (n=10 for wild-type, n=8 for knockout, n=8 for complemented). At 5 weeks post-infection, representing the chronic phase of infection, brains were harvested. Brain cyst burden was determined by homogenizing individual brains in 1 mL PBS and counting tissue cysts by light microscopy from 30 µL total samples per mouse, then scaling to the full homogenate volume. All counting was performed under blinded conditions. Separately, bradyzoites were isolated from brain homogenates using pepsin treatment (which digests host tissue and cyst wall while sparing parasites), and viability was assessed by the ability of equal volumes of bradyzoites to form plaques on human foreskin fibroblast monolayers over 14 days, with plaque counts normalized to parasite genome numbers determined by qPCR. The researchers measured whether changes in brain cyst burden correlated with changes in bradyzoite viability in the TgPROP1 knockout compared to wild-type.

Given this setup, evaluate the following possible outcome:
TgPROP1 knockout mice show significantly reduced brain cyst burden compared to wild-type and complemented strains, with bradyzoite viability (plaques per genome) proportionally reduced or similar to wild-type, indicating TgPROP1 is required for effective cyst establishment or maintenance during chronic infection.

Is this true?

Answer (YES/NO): NO